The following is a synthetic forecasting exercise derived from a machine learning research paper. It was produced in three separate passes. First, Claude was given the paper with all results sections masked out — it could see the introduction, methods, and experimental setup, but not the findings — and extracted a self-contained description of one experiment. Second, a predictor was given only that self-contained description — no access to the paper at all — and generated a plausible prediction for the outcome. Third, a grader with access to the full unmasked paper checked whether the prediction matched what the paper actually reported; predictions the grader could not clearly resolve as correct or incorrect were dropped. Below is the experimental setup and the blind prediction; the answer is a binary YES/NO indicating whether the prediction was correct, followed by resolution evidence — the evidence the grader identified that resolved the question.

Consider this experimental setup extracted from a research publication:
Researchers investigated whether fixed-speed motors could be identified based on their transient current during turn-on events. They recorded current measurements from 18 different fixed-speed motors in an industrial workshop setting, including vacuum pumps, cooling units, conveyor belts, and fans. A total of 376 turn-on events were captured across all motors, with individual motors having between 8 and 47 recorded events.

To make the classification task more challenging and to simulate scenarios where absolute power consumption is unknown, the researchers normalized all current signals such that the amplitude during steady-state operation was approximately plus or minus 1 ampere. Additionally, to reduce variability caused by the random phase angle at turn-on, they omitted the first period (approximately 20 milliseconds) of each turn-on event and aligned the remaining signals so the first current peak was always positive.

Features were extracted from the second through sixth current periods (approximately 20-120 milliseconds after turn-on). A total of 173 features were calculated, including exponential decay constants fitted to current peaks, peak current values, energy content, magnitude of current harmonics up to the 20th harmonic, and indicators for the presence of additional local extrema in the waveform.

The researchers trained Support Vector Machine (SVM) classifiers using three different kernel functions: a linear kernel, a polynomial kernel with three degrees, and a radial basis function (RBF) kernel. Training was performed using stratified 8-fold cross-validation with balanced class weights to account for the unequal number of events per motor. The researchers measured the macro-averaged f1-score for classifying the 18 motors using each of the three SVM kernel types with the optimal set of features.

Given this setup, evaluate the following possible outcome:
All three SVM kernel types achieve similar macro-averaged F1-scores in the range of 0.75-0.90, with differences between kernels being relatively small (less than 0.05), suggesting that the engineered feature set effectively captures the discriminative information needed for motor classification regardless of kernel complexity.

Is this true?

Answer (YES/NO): NO